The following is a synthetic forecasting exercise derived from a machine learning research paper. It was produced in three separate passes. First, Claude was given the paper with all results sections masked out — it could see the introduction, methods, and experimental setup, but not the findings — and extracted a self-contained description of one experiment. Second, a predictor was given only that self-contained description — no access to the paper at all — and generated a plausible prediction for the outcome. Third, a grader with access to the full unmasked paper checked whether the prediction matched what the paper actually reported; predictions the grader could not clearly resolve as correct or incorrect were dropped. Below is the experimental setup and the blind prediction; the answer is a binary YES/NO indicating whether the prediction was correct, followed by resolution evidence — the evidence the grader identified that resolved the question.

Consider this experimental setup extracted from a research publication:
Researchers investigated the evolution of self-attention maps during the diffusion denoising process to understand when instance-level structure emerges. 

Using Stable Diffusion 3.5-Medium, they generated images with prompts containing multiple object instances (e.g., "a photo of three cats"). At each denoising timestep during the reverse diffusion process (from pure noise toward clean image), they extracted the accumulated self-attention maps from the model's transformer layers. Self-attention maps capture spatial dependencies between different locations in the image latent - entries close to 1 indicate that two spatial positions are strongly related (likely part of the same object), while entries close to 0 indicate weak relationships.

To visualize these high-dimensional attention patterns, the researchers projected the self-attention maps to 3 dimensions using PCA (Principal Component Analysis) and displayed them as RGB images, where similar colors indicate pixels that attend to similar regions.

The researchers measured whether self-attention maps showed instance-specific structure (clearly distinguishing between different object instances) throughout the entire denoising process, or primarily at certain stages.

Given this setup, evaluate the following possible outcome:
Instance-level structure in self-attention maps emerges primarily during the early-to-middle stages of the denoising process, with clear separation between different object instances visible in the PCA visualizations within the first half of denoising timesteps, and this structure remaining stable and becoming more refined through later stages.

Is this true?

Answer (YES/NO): NO